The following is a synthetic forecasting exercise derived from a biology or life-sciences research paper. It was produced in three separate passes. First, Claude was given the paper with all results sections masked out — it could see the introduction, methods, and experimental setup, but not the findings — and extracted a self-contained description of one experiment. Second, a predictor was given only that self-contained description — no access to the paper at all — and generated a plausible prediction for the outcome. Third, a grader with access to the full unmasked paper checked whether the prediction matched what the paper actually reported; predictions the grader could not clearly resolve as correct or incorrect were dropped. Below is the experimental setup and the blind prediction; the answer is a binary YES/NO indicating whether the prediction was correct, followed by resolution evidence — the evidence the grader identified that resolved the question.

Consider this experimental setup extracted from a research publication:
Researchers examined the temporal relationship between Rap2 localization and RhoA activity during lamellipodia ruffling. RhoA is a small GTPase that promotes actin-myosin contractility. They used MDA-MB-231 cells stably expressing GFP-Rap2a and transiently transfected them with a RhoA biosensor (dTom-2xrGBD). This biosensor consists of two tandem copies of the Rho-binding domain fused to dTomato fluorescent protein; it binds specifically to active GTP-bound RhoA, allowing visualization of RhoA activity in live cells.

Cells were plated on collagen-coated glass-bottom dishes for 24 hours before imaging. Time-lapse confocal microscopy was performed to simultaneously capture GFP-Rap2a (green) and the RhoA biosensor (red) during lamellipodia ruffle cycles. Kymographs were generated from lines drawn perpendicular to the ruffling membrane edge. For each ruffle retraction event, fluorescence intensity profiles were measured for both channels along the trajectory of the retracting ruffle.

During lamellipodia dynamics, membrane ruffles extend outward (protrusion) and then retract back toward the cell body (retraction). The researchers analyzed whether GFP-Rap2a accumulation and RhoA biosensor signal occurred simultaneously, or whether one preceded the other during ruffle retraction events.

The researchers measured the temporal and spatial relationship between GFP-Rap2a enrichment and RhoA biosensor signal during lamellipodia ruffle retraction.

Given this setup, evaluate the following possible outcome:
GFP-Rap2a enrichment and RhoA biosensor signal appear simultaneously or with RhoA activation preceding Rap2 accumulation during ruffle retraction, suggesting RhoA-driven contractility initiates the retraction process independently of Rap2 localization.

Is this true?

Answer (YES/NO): YES